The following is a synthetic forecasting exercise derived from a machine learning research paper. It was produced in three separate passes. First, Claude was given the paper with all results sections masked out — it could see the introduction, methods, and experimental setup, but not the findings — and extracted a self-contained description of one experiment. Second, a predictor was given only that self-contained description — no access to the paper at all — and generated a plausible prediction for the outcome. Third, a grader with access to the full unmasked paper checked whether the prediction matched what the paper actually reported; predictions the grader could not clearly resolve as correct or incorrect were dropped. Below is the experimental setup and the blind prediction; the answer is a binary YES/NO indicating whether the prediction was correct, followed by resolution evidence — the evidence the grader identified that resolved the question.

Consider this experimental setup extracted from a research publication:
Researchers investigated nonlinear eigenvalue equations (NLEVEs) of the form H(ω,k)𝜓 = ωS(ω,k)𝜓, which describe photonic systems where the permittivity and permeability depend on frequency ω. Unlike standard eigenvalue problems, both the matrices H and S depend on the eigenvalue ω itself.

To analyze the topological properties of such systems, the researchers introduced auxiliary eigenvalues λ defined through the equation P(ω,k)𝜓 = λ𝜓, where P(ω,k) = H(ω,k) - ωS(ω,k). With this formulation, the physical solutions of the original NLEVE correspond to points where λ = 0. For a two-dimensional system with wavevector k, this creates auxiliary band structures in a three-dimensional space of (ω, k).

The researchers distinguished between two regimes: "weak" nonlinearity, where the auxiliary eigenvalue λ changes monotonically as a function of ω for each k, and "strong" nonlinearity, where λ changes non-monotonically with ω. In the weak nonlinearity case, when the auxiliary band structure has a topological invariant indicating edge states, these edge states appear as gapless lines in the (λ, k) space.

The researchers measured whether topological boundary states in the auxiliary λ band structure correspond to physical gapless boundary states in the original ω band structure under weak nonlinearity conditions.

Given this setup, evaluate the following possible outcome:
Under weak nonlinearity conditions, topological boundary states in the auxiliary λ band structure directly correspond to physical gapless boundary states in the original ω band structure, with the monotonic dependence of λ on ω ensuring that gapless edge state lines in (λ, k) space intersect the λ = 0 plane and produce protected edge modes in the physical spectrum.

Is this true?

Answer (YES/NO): YES